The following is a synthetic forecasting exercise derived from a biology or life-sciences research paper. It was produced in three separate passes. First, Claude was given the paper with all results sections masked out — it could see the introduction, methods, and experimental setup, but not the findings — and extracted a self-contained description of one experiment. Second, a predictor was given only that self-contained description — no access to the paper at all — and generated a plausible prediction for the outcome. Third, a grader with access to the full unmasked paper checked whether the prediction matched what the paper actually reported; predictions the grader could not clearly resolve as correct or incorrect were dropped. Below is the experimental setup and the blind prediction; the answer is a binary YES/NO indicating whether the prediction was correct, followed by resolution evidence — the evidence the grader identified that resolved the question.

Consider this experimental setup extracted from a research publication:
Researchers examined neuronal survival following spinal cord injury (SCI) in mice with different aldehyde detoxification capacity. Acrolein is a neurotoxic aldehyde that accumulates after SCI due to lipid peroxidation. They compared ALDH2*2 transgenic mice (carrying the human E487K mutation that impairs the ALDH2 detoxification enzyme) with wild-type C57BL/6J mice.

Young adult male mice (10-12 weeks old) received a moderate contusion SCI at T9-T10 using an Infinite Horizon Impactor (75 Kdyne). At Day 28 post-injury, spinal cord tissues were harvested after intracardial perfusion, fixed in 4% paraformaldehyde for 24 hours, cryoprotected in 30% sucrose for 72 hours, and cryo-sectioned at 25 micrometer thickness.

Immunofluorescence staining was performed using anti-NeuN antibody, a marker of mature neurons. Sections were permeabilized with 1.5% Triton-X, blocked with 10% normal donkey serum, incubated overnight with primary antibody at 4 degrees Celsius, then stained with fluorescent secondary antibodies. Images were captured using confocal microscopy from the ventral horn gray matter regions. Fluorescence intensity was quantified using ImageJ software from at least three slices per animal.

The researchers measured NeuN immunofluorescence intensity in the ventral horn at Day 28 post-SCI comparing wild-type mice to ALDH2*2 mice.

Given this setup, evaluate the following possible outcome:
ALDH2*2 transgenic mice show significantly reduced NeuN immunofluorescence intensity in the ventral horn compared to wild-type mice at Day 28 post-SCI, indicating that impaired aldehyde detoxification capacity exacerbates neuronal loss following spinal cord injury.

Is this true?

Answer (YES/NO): NO